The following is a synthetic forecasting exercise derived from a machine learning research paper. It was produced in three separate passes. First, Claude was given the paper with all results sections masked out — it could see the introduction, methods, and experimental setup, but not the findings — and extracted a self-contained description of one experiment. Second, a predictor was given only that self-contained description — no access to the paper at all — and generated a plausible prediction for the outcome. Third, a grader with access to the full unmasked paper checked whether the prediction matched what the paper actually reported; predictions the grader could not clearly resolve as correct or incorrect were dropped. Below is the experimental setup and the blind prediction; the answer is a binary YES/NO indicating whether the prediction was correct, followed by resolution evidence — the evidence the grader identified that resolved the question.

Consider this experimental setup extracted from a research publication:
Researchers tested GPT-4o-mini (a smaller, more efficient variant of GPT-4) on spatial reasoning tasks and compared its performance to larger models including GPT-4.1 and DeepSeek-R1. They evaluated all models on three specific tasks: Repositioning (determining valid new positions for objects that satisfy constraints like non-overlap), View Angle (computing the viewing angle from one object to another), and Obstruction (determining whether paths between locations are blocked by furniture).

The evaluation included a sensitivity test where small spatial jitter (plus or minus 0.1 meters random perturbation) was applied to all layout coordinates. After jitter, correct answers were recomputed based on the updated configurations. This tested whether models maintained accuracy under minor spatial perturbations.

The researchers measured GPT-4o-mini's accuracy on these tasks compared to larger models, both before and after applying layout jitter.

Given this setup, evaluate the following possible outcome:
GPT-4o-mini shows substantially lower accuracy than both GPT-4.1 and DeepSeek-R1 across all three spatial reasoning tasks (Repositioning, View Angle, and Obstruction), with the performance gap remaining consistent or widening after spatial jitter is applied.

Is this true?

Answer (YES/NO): NO